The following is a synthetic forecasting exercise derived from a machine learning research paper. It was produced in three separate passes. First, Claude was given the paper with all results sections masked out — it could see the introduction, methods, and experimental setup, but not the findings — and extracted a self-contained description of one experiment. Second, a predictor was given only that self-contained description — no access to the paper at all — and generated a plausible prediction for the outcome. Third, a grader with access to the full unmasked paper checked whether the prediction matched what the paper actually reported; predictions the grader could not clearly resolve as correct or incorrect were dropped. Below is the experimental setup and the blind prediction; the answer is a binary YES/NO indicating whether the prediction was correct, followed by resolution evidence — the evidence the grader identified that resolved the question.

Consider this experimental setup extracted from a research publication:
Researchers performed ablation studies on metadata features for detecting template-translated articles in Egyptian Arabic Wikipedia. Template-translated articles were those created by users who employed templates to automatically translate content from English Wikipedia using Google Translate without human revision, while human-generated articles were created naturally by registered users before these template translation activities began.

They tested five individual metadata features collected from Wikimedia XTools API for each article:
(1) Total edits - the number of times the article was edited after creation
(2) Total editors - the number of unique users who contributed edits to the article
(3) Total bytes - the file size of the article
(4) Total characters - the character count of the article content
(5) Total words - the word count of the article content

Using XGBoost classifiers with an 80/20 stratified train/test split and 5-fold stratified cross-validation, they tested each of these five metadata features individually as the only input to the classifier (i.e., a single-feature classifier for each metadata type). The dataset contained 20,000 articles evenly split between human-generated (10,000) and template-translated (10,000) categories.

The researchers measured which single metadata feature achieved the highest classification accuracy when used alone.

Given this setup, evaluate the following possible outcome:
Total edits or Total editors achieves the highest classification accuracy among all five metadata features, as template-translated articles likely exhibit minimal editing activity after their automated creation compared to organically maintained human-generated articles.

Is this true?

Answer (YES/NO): YES